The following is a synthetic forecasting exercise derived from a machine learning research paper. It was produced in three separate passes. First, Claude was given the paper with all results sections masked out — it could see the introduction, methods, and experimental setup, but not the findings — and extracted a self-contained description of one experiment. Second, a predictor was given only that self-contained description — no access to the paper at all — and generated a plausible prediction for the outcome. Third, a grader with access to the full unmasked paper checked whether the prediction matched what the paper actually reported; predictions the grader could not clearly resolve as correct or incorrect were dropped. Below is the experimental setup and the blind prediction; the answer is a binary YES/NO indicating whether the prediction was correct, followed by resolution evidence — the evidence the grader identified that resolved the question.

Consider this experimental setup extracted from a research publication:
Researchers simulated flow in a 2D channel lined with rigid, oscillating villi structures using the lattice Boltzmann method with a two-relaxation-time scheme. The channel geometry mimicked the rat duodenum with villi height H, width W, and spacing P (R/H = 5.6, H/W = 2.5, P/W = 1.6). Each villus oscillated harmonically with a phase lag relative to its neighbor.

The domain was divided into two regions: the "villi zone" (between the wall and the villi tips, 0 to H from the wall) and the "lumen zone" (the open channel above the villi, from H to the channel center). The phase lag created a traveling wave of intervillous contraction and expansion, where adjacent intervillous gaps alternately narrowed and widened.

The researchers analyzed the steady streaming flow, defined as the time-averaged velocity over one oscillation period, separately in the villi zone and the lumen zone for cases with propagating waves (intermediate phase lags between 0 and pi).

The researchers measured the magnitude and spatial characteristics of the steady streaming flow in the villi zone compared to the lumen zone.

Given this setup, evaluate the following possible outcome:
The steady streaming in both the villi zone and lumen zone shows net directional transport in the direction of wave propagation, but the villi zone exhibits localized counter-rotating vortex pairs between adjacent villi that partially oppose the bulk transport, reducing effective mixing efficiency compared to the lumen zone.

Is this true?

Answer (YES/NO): NO